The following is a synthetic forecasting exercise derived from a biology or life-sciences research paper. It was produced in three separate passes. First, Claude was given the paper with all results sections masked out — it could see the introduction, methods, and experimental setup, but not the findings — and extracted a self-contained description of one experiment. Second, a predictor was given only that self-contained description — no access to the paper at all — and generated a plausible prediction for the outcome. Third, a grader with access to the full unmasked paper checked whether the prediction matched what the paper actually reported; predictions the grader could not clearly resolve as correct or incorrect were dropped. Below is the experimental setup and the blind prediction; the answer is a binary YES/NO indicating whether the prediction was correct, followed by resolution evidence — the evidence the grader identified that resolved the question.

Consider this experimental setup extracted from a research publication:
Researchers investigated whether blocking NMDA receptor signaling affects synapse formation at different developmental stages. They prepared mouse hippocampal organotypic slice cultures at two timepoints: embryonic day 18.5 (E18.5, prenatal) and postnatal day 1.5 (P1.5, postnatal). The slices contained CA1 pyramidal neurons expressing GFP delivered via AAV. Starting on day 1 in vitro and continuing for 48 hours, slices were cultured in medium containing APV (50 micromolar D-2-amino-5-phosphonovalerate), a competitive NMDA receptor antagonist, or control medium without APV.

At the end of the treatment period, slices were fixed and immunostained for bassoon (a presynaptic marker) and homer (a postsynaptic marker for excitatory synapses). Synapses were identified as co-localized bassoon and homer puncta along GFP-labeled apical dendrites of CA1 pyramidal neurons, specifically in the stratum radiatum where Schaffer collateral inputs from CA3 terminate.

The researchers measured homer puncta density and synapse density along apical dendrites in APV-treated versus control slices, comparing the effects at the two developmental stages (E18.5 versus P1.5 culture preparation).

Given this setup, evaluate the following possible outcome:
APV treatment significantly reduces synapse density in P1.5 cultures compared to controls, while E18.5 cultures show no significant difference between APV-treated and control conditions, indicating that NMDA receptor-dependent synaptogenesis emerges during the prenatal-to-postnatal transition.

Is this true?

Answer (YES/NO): NO